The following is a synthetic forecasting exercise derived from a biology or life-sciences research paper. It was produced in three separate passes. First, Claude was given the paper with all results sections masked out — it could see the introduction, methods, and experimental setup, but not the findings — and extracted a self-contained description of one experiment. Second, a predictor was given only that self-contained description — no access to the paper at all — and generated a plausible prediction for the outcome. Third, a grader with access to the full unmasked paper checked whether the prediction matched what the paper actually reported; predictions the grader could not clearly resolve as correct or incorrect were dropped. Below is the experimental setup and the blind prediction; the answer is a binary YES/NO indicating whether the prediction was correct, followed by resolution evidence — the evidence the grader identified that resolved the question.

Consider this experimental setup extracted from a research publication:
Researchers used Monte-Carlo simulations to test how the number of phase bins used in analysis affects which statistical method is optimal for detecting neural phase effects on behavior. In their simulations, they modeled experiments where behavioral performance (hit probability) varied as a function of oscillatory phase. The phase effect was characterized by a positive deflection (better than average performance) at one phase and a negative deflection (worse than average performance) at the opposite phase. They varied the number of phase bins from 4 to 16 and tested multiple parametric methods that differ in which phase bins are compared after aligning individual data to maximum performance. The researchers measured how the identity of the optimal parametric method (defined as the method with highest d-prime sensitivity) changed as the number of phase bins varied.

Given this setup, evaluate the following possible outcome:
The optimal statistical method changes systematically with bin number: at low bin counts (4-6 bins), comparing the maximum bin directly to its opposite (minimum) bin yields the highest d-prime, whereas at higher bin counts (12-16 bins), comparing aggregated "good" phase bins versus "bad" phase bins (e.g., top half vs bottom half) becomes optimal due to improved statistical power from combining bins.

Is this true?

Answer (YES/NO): NO